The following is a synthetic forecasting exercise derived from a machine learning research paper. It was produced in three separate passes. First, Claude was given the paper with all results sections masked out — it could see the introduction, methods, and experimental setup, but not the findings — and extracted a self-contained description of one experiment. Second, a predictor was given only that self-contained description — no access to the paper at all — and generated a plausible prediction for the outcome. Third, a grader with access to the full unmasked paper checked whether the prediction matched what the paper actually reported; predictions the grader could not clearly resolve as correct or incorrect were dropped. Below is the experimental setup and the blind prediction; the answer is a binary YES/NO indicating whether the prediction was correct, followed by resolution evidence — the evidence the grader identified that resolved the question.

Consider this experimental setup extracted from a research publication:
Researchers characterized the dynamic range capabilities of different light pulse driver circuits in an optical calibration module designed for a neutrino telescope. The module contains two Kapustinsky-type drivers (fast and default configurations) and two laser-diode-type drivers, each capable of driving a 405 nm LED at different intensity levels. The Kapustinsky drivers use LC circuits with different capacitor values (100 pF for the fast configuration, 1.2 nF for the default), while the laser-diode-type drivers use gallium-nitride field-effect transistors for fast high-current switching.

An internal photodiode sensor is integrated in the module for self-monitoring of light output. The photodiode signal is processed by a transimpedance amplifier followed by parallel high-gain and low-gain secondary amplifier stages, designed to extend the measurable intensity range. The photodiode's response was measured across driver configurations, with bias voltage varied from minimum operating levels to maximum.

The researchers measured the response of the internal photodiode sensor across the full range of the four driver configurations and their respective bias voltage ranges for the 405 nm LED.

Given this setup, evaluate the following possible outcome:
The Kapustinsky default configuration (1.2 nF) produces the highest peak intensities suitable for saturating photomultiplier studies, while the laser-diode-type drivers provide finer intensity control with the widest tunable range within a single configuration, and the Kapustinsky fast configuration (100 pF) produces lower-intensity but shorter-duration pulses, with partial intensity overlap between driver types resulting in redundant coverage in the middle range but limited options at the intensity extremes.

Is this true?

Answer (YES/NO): NO